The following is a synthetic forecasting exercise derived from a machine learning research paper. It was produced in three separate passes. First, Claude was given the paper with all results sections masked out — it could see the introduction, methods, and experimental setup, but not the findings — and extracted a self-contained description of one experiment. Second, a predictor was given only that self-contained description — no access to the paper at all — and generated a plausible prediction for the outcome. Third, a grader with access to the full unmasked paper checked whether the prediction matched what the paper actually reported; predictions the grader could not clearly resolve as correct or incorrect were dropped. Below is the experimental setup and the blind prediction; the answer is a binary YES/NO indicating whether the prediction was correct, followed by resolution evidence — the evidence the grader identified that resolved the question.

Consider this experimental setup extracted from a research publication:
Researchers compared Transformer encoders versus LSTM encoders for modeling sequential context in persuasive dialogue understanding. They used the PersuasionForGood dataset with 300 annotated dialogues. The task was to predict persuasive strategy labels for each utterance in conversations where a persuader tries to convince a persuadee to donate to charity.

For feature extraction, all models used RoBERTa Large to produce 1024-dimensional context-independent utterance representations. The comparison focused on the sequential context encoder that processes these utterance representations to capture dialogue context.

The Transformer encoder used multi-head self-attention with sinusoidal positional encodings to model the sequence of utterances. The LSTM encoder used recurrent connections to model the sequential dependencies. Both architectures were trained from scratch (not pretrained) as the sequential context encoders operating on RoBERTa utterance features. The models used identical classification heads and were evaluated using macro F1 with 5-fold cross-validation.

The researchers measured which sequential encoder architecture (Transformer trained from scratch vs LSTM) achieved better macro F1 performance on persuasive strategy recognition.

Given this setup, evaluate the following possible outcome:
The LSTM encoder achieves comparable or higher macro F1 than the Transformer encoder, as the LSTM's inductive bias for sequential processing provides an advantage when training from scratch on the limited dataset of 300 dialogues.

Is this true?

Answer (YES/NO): YES